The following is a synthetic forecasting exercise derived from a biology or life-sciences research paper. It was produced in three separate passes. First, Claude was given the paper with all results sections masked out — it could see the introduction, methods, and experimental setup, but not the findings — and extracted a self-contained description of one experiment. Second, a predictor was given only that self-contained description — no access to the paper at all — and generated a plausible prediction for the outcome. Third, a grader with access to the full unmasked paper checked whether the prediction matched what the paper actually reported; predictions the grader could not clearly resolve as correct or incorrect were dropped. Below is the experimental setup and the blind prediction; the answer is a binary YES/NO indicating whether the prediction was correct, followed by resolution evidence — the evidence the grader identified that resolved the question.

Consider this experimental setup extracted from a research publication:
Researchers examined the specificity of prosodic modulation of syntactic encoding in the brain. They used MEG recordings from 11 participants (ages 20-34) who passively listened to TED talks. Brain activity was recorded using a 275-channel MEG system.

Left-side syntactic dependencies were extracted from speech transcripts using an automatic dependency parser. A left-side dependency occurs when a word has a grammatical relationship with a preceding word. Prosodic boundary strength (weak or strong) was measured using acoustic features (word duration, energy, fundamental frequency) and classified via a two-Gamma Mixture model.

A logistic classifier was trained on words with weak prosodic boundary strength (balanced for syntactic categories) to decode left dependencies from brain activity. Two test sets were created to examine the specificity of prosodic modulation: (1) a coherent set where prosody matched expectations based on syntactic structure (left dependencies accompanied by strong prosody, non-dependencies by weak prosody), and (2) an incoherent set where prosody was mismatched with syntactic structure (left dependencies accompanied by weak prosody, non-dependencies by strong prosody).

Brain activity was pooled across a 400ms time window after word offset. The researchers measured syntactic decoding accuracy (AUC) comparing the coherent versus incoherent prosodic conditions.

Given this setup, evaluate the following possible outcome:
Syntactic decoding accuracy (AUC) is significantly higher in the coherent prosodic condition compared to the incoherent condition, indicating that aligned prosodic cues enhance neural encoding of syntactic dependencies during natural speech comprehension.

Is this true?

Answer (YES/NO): YES